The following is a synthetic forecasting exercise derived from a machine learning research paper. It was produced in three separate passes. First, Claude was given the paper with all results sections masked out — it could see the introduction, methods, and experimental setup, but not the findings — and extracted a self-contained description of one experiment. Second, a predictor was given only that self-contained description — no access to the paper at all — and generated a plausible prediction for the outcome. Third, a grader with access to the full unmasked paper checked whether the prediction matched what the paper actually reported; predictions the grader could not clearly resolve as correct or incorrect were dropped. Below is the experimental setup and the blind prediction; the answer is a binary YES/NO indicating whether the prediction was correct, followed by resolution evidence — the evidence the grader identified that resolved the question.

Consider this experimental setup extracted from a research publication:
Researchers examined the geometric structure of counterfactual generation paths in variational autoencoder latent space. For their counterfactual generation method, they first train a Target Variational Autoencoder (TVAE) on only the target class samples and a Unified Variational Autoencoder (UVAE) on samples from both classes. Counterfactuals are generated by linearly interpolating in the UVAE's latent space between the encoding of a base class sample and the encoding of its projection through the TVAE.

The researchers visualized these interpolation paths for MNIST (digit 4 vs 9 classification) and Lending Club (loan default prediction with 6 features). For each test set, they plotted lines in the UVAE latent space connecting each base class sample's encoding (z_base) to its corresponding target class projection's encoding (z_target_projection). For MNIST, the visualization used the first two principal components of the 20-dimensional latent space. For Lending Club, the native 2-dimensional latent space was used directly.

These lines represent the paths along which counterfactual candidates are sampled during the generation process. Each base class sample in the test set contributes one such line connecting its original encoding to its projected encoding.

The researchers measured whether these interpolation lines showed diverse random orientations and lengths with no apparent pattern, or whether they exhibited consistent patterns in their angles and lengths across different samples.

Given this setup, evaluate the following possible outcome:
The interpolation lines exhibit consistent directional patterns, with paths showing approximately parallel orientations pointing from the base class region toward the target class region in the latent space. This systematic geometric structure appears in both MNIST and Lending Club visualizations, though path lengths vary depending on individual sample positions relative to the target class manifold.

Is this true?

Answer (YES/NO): NO